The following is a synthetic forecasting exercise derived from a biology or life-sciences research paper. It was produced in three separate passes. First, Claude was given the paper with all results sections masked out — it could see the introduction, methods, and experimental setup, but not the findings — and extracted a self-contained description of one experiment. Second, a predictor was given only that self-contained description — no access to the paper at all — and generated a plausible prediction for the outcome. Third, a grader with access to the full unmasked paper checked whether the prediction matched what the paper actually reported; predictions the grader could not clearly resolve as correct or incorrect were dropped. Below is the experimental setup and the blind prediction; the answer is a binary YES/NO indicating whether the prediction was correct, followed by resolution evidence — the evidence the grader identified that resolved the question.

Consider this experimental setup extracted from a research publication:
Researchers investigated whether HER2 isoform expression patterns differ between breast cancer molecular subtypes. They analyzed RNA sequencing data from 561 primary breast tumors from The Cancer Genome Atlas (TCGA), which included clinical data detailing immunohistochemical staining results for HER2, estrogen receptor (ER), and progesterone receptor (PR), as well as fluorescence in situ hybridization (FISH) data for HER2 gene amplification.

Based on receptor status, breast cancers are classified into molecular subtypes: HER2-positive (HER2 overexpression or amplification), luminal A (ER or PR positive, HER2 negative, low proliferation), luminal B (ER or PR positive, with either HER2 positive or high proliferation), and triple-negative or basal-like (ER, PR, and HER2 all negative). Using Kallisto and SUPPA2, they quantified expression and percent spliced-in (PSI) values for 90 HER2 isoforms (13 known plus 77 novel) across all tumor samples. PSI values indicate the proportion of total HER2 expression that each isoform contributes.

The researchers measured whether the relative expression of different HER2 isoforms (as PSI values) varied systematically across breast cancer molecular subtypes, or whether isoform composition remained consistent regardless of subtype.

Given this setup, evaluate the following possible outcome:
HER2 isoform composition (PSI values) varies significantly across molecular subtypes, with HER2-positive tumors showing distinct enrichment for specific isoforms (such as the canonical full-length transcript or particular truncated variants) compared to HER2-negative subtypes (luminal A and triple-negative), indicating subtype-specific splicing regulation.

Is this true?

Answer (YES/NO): NO